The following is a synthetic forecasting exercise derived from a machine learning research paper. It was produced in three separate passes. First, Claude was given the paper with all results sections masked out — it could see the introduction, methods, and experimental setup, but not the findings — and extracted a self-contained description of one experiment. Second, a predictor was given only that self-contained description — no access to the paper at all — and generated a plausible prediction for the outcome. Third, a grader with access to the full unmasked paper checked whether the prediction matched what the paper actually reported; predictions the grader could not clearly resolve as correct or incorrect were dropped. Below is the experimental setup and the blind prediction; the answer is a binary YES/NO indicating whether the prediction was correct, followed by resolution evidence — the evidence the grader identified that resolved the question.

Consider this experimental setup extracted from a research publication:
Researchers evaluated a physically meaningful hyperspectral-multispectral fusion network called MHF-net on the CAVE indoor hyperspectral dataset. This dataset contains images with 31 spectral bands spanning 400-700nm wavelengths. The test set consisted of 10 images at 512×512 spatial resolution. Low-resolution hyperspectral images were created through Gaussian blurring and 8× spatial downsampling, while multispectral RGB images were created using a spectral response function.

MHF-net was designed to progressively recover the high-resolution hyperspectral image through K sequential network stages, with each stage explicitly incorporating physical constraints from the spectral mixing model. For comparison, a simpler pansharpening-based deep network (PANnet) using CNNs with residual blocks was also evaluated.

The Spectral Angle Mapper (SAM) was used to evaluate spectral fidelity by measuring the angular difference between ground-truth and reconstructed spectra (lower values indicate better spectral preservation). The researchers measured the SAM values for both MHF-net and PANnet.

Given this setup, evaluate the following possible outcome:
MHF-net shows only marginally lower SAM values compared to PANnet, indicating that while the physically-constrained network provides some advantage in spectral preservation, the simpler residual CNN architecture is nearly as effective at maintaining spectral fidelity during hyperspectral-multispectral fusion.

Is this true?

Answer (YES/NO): NO